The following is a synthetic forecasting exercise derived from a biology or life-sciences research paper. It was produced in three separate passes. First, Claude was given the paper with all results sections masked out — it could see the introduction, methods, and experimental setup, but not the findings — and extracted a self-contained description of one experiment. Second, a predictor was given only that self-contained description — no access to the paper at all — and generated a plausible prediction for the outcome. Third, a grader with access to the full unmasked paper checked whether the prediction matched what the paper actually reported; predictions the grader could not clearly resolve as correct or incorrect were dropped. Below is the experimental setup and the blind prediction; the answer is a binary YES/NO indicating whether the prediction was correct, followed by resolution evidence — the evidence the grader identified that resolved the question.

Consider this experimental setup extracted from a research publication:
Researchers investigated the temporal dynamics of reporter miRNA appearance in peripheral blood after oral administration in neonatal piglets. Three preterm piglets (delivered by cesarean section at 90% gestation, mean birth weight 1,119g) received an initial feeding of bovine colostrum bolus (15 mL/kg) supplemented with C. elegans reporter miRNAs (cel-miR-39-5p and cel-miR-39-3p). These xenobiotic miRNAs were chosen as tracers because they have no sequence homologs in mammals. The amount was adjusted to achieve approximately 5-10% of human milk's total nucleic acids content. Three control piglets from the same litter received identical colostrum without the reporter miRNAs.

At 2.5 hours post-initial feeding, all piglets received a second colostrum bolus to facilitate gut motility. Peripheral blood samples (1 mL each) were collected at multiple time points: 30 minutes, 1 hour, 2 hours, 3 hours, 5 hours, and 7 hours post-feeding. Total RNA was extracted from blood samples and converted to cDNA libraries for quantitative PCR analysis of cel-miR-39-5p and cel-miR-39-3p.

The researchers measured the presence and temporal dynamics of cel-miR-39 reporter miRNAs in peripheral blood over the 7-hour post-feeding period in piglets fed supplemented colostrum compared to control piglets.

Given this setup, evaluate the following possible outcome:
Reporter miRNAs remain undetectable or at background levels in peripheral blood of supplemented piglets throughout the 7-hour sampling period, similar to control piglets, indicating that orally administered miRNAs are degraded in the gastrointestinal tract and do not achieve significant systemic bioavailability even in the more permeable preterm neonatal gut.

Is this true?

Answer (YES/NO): NO